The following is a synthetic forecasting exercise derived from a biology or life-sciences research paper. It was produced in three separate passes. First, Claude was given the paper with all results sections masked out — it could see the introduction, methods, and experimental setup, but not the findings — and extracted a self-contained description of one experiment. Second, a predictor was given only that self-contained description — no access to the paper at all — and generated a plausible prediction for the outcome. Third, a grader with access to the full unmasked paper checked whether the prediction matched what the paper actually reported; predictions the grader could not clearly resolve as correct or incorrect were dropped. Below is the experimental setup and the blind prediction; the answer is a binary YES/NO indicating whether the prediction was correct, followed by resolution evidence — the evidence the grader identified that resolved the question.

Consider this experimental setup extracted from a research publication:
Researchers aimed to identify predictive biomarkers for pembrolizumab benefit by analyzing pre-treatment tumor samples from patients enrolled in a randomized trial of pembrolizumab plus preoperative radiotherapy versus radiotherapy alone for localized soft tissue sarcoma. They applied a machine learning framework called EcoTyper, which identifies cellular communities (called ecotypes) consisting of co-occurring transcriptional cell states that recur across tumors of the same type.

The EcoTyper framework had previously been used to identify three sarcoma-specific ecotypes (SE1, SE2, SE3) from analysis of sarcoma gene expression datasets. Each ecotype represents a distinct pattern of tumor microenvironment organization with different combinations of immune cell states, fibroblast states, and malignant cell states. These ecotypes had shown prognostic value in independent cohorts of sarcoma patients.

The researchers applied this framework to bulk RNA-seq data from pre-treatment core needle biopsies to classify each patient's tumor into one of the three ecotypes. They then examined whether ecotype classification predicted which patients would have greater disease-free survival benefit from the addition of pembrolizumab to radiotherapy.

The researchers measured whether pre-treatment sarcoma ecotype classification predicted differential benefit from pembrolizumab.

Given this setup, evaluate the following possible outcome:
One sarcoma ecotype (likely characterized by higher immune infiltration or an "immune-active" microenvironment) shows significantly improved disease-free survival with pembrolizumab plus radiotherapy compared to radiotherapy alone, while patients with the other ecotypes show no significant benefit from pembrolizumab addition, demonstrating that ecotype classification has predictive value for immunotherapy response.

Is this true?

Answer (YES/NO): NO